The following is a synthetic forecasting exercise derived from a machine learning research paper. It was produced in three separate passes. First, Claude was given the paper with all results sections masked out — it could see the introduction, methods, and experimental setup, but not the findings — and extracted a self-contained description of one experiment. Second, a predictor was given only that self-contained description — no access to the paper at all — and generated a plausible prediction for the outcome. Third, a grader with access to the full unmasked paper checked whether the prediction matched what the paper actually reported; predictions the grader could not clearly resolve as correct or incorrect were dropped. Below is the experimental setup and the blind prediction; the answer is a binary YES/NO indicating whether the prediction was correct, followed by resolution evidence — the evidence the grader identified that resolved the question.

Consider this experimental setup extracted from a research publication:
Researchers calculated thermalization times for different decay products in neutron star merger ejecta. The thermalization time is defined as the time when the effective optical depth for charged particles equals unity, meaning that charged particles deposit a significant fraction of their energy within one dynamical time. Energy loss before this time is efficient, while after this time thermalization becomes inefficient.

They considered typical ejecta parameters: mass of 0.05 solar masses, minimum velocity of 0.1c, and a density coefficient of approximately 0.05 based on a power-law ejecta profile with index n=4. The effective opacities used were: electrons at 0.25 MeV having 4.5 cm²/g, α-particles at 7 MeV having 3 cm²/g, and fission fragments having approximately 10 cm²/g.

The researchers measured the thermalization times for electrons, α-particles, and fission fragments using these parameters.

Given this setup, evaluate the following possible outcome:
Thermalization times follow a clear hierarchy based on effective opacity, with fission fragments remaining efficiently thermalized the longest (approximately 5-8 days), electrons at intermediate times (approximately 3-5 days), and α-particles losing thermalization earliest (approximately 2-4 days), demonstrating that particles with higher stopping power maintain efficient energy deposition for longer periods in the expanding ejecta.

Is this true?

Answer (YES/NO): NO